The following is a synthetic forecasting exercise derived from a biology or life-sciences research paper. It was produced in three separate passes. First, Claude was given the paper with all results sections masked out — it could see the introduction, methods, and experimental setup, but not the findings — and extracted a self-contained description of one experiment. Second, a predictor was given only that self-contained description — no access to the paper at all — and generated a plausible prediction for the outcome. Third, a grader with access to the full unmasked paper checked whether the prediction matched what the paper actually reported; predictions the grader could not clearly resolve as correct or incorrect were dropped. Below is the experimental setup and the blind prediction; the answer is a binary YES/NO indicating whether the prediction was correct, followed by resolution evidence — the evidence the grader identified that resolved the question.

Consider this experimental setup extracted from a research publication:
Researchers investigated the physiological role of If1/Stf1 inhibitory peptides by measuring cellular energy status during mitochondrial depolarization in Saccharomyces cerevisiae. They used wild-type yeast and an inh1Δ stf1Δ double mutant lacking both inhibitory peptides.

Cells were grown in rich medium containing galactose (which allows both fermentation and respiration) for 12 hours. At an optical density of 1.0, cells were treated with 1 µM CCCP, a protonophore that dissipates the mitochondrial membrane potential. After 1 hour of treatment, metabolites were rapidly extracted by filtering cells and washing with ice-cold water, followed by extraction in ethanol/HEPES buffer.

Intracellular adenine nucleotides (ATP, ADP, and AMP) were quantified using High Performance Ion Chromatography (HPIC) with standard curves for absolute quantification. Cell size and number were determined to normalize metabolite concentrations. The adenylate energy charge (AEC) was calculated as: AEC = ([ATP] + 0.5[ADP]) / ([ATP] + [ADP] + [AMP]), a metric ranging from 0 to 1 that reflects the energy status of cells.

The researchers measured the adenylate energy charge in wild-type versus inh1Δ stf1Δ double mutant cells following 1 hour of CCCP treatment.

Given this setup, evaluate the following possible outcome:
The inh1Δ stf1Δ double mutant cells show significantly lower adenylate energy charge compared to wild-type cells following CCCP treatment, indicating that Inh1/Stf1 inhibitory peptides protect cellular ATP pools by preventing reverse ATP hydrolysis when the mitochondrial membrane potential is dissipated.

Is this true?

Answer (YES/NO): YES